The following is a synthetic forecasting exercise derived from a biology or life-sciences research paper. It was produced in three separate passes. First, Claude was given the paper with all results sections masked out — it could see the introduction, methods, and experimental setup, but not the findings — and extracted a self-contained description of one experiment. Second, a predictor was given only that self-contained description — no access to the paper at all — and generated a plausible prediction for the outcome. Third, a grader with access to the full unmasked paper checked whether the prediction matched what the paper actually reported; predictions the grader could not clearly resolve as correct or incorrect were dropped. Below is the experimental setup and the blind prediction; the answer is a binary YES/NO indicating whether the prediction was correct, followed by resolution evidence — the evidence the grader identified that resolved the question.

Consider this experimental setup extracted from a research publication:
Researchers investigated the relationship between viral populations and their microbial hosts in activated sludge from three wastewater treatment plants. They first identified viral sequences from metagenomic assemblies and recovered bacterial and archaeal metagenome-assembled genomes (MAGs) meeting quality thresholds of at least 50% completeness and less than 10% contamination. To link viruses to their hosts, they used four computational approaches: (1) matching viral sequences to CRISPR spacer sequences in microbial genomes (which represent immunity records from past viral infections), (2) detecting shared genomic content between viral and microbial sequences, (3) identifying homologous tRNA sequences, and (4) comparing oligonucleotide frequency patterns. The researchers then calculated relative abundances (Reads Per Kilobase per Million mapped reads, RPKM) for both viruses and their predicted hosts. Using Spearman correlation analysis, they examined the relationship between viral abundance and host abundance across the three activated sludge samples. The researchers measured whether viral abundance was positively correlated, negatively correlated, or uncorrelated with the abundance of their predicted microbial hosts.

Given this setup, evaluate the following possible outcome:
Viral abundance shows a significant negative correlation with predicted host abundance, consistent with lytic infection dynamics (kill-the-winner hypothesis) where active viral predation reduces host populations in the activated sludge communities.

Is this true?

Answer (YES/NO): NO